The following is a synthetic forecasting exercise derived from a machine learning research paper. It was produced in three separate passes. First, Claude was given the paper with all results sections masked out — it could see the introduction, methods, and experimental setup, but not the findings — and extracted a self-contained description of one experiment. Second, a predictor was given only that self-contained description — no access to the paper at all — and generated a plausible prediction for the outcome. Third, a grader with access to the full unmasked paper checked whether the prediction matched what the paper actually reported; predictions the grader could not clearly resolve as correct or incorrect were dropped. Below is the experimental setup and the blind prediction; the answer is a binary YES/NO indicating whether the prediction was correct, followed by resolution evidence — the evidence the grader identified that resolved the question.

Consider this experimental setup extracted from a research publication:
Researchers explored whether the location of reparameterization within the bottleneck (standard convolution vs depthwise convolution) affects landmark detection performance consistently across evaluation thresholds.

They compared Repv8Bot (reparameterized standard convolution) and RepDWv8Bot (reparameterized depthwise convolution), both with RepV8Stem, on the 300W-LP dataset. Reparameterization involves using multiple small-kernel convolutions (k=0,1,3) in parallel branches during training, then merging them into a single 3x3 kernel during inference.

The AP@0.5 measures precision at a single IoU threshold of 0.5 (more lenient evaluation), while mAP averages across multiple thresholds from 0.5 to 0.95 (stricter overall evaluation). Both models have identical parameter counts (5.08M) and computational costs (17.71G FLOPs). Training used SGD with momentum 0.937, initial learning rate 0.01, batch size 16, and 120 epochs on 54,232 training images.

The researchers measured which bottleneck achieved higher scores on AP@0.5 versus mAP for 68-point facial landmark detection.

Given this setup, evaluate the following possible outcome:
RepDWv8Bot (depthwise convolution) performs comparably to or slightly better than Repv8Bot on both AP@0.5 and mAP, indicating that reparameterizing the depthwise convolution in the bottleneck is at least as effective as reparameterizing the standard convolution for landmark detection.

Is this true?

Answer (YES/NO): NO